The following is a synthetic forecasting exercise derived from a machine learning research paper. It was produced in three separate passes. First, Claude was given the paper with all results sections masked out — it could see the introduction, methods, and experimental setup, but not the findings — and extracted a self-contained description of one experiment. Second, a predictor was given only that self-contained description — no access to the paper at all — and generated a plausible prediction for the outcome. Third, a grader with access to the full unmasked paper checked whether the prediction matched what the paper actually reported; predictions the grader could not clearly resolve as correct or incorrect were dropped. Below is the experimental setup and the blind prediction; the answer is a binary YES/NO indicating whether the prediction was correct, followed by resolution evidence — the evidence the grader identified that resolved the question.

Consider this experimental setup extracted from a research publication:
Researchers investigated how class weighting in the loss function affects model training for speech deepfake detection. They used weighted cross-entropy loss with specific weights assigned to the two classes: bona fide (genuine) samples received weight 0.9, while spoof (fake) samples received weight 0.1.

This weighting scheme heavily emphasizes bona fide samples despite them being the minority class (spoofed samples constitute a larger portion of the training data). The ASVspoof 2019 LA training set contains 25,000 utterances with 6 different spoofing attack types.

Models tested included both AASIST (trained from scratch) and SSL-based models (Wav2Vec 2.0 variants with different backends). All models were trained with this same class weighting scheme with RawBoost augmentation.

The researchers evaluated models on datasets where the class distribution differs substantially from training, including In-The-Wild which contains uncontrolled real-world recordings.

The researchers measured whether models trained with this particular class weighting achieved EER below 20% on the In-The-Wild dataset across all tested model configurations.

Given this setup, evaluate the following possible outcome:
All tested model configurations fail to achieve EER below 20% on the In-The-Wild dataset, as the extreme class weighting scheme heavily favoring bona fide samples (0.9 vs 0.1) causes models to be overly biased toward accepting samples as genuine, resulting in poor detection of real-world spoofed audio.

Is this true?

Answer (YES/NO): NO